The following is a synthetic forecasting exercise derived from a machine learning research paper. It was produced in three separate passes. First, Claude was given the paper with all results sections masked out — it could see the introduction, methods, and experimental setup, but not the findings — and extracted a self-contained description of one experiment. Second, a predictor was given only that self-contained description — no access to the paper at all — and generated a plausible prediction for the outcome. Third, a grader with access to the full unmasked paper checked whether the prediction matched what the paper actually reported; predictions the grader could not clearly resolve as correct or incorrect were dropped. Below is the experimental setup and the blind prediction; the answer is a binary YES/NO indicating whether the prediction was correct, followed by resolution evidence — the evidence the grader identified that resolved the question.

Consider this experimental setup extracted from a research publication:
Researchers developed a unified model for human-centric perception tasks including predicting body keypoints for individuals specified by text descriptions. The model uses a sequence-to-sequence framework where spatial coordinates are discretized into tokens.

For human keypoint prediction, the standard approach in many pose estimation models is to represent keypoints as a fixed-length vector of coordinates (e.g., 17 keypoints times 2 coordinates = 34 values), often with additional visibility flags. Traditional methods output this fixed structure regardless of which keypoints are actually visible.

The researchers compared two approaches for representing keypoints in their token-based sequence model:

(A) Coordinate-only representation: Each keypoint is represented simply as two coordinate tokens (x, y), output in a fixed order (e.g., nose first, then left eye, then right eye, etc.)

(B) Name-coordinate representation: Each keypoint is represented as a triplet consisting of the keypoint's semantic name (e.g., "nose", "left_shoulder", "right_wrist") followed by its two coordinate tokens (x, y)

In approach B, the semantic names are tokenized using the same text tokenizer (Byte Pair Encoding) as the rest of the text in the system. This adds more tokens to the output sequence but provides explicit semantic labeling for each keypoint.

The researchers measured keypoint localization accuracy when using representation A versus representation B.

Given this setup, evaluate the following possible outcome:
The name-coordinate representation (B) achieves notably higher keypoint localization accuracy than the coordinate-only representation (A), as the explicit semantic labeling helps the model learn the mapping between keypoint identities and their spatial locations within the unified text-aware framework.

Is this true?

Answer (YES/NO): YES